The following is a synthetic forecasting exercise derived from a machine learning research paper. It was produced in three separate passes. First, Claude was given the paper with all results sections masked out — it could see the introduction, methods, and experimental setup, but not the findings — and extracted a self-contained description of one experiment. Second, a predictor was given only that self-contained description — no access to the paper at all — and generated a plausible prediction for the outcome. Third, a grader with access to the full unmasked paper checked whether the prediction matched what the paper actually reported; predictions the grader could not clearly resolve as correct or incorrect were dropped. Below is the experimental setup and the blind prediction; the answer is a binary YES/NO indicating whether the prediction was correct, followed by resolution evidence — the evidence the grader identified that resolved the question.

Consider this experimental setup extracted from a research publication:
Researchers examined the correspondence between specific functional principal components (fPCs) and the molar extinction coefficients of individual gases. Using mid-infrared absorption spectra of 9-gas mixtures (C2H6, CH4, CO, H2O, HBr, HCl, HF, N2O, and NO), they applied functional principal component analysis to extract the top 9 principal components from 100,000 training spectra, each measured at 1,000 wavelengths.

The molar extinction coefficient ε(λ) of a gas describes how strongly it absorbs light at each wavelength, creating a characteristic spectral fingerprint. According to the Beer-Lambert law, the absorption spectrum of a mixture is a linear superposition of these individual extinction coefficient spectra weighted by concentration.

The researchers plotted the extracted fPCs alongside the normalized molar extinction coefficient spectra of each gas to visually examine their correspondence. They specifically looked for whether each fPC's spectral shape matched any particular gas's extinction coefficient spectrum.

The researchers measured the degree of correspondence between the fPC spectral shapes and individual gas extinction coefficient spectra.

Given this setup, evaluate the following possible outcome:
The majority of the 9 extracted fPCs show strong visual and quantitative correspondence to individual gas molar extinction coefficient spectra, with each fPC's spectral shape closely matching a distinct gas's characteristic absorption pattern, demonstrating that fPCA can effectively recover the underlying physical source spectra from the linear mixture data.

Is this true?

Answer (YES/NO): YES